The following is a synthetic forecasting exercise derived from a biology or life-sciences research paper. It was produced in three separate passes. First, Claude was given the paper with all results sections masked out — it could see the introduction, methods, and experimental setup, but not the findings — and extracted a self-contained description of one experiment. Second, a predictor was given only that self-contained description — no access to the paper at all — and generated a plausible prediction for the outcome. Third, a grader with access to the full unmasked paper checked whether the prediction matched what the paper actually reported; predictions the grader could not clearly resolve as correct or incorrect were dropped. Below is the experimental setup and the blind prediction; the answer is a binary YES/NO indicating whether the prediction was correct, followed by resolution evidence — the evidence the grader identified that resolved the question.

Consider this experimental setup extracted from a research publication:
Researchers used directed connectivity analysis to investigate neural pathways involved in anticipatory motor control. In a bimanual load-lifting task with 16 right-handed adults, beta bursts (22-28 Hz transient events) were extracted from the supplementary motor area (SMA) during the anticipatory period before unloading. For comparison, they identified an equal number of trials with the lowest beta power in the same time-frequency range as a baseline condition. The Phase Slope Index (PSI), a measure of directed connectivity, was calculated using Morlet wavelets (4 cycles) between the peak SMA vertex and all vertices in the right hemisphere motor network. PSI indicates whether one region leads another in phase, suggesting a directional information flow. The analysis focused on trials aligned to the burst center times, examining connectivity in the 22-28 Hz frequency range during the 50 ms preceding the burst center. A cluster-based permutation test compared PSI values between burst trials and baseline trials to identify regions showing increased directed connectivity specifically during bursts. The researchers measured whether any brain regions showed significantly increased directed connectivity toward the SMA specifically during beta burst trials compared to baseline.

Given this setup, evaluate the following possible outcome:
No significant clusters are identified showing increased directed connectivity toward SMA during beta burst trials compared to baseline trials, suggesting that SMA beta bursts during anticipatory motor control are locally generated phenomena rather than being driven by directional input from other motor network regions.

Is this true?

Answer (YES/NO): NO